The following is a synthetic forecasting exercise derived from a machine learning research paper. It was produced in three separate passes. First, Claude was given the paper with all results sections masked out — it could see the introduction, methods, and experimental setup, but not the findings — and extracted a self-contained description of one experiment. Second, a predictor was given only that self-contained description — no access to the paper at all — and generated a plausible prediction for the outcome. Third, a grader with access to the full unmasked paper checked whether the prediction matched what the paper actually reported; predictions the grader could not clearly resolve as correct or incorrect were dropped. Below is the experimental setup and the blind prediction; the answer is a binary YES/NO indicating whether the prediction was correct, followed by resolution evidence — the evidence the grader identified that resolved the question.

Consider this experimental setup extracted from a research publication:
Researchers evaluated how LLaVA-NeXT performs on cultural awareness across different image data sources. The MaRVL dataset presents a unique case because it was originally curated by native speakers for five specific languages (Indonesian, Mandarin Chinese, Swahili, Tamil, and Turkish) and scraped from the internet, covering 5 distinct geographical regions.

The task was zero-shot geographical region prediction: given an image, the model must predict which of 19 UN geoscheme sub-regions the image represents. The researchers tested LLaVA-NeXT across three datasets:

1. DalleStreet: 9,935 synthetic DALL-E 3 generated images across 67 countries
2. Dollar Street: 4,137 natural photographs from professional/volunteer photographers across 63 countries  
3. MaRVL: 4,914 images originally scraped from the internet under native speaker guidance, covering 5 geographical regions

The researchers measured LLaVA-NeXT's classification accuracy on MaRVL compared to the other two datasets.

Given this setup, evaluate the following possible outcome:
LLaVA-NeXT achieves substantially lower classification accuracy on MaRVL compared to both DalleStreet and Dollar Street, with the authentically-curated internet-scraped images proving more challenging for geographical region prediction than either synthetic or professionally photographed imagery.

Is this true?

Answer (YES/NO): YES